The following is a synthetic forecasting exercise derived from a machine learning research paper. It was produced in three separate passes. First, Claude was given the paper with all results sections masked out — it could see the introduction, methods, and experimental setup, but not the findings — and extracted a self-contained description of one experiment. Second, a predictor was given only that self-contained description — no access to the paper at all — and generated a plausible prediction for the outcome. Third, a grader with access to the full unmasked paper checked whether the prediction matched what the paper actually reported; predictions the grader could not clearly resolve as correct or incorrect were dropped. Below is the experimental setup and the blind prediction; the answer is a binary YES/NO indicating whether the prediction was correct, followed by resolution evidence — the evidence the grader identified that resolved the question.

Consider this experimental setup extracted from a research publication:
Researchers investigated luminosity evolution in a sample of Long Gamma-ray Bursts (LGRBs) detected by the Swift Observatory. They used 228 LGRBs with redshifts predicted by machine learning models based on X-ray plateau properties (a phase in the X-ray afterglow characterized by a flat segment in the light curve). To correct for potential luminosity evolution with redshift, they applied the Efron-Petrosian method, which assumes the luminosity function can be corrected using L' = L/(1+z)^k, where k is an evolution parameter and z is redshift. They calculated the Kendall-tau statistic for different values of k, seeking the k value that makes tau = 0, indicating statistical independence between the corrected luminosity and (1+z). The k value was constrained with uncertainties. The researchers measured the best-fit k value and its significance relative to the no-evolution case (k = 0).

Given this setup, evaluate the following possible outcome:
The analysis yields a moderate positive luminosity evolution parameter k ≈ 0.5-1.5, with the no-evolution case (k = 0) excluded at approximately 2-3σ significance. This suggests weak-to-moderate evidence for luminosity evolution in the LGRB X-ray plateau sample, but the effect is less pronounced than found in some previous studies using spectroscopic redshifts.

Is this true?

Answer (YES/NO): NO